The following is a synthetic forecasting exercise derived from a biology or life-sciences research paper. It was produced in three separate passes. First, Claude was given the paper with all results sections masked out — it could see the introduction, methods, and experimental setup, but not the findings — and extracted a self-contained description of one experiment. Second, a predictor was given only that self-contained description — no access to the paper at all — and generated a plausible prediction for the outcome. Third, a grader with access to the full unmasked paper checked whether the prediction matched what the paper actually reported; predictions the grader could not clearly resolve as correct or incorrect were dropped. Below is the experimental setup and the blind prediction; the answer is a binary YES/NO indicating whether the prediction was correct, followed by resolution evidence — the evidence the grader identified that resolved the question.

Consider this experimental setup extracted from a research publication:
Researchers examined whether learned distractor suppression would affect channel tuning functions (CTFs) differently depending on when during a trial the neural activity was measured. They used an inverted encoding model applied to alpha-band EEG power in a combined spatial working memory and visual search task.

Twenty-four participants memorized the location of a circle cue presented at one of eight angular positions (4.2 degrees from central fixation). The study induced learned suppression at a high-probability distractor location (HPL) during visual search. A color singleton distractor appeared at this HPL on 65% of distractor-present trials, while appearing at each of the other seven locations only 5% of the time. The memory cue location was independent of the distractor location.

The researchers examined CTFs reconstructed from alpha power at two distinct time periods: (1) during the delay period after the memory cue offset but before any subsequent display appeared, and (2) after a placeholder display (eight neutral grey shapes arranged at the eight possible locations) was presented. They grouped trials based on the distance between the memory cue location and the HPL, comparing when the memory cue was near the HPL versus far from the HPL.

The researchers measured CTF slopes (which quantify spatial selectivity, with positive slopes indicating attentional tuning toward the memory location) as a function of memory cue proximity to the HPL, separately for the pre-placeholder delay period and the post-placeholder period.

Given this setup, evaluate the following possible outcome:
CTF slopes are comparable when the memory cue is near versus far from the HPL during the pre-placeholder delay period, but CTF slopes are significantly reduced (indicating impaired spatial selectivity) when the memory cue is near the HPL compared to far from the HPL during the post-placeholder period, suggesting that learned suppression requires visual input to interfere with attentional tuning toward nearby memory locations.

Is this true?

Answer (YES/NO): NO